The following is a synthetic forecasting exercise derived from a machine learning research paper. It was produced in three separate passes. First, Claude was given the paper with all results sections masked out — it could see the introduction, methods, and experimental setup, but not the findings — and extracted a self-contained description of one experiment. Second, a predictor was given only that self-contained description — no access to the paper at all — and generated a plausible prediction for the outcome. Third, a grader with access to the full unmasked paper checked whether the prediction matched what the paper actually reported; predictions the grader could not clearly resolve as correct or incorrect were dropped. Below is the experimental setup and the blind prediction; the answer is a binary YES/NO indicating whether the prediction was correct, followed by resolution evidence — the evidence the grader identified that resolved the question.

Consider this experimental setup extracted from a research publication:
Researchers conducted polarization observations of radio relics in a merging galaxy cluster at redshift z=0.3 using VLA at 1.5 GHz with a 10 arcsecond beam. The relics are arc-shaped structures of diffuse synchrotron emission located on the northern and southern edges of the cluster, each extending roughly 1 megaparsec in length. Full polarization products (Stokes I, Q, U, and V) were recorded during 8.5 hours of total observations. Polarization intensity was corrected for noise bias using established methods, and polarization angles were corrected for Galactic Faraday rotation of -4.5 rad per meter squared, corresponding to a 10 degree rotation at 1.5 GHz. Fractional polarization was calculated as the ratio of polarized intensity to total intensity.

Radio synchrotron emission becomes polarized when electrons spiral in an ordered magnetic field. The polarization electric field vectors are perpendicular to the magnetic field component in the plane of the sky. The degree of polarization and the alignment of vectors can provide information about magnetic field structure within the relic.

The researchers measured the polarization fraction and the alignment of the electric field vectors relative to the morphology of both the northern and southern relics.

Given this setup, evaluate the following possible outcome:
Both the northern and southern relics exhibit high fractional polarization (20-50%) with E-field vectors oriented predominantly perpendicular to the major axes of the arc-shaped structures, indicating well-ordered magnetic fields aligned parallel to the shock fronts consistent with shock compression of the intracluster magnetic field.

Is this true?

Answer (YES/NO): NO